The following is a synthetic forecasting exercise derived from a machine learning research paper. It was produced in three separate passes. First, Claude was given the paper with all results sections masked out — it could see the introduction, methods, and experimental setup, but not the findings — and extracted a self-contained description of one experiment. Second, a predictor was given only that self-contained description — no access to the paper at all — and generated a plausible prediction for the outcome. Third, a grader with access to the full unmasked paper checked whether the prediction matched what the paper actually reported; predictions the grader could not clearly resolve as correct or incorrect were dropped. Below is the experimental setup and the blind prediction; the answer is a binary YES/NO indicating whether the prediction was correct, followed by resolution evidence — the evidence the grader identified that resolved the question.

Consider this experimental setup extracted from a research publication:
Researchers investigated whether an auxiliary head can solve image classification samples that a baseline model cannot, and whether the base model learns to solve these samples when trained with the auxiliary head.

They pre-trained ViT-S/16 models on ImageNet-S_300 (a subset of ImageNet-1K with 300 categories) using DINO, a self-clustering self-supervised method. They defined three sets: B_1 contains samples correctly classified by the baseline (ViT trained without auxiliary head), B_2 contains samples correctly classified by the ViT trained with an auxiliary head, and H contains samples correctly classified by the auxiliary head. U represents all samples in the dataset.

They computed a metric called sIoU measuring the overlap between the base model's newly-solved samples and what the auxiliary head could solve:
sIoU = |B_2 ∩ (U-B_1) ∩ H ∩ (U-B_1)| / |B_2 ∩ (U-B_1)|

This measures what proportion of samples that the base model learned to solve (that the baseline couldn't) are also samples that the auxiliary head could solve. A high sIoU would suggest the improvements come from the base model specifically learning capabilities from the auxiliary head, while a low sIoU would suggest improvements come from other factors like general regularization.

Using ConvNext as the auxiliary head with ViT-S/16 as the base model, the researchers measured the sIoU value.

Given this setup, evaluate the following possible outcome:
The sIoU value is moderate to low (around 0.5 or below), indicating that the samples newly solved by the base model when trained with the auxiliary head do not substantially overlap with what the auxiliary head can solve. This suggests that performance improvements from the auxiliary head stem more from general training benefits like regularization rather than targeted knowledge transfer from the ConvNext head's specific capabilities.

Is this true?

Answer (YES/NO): NO